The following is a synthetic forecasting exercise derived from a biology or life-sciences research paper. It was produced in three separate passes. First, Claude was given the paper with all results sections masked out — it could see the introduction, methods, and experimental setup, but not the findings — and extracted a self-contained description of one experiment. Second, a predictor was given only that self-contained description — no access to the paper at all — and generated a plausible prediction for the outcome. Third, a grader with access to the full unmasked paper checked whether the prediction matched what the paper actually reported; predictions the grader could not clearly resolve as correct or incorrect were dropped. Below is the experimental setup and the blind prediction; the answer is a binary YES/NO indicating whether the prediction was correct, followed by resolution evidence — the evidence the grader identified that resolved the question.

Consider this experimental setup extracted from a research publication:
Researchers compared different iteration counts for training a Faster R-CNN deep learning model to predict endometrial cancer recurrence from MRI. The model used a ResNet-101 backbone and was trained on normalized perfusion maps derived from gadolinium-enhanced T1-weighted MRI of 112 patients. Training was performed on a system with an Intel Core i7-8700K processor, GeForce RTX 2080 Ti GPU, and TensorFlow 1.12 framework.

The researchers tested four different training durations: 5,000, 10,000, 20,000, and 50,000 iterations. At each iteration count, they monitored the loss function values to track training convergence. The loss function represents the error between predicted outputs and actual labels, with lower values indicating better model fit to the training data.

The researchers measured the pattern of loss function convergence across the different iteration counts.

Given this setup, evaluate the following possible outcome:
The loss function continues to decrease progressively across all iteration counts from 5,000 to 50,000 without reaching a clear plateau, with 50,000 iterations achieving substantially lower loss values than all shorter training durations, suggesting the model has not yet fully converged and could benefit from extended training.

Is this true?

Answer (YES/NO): NO